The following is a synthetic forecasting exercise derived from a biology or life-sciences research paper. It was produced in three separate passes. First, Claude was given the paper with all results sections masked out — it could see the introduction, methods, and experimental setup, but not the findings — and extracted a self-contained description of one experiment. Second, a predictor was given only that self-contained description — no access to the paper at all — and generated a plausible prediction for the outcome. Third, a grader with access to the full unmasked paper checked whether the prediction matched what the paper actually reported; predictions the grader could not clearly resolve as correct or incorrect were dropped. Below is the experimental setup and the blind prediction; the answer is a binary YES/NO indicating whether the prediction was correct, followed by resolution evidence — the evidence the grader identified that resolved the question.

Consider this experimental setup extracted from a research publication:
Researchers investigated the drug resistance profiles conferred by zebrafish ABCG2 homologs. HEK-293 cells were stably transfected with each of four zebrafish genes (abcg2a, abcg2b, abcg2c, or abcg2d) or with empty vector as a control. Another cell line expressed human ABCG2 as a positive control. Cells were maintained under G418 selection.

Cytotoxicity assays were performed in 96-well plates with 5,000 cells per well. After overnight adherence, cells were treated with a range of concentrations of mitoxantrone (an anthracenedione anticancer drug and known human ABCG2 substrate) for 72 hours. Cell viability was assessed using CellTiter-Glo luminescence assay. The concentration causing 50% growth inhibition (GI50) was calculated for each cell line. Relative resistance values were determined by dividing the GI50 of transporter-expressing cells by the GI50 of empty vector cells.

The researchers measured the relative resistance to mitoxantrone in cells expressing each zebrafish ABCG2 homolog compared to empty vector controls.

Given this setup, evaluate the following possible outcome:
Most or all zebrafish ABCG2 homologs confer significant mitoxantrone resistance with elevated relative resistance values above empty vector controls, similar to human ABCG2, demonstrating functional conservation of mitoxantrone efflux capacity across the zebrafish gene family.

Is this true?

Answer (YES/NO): NO